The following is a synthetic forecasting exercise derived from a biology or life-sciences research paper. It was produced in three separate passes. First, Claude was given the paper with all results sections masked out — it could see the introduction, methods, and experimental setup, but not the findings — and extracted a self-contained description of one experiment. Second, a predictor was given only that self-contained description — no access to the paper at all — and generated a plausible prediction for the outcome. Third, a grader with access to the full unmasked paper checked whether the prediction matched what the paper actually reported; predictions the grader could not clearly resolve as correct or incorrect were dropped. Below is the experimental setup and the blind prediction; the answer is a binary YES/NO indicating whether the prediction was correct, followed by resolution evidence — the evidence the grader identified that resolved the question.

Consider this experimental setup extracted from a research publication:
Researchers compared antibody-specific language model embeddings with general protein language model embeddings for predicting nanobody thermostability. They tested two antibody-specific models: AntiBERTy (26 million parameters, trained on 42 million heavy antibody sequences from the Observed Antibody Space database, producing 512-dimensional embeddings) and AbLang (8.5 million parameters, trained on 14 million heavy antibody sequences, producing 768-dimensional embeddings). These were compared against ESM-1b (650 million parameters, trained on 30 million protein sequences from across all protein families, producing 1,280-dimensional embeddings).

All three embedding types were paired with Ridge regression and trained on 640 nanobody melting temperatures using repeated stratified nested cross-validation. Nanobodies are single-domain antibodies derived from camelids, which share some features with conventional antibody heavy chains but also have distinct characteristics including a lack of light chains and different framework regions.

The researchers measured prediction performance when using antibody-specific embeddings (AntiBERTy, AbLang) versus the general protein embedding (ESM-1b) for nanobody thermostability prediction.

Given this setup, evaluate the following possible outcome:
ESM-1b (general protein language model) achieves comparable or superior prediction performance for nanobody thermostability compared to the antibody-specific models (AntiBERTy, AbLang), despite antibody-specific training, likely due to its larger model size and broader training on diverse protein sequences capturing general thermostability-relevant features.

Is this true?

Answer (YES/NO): YES